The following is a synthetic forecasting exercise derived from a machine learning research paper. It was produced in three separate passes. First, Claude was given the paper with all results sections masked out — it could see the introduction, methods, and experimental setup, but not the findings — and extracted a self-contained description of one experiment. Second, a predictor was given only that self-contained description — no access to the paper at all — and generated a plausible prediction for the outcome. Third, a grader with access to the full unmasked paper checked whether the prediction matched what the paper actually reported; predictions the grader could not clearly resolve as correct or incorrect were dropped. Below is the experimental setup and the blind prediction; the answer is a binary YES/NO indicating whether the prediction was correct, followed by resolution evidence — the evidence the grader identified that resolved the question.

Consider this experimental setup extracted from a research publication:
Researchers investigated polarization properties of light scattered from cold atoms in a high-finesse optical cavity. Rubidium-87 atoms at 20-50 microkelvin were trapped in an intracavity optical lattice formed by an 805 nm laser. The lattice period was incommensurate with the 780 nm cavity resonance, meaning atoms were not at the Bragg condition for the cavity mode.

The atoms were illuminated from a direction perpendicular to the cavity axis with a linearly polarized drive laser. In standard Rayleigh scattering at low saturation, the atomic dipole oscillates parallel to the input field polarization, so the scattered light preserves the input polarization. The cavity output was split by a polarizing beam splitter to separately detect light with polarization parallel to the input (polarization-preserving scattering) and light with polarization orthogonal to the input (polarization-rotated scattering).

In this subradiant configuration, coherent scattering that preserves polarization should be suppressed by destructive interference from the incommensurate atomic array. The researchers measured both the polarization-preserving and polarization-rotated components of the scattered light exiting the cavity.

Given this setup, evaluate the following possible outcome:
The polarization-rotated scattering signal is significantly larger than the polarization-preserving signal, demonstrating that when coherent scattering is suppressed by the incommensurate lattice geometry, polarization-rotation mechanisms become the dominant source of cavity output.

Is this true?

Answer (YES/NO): NO